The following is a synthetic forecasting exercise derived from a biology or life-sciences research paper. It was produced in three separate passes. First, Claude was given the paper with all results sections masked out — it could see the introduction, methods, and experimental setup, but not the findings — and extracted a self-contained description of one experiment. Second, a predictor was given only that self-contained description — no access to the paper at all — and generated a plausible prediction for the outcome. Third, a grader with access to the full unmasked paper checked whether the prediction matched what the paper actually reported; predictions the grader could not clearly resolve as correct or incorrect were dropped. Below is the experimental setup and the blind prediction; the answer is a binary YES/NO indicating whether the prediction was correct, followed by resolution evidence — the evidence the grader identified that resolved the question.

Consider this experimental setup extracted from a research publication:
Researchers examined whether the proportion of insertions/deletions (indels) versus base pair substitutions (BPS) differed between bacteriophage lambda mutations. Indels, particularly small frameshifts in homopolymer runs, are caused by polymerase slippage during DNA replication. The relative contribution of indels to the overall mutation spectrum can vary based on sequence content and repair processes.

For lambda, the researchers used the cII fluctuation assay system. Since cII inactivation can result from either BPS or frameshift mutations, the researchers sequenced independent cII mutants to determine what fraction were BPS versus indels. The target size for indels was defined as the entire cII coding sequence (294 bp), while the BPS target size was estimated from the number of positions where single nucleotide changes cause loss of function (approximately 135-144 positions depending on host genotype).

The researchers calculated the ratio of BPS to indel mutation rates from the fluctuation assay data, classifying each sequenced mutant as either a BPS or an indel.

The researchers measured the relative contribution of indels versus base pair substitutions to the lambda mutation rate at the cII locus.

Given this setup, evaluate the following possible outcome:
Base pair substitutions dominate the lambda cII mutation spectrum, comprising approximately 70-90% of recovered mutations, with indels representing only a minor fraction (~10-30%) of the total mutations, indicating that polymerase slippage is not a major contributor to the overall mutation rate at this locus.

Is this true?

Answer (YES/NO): NO